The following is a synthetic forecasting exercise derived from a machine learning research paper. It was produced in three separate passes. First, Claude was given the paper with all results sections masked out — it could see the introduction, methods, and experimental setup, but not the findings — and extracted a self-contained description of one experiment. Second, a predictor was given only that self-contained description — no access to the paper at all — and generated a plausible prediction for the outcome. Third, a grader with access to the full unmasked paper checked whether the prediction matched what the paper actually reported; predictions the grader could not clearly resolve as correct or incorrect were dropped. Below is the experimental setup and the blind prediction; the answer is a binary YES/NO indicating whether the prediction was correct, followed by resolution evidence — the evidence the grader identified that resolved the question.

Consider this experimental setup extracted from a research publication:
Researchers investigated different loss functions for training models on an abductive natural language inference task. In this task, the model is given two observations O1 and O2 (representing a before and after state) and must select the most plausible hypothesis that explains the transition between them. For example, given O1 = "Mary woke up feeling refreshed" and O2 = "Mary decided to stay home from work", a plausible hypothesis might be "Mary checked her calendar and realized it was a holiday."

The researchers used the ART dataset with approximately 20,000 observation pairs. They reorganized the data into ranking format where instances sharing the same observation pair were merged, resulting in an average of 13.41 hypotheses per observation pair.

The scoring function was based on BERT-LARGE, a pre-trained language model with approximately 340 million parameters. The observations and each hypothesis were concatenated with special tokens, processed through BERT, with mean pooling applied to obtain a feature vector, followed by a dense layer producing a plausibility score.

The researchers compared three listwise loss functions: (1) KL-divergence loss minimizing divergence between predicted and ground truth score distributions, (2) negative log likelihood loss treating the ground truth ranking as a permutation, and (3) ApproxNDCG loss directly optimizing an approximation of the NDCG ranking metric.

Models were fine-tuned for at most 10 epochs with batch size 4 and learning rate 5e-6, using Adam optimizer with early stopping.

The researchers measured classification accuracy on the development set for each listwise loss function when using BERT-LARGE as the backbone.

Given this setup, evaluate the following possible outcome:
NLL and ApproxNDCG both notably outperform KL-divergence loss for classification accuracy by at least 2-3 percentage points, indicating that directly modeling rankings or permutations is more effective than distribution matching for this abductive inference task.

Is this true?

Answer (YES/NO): NO